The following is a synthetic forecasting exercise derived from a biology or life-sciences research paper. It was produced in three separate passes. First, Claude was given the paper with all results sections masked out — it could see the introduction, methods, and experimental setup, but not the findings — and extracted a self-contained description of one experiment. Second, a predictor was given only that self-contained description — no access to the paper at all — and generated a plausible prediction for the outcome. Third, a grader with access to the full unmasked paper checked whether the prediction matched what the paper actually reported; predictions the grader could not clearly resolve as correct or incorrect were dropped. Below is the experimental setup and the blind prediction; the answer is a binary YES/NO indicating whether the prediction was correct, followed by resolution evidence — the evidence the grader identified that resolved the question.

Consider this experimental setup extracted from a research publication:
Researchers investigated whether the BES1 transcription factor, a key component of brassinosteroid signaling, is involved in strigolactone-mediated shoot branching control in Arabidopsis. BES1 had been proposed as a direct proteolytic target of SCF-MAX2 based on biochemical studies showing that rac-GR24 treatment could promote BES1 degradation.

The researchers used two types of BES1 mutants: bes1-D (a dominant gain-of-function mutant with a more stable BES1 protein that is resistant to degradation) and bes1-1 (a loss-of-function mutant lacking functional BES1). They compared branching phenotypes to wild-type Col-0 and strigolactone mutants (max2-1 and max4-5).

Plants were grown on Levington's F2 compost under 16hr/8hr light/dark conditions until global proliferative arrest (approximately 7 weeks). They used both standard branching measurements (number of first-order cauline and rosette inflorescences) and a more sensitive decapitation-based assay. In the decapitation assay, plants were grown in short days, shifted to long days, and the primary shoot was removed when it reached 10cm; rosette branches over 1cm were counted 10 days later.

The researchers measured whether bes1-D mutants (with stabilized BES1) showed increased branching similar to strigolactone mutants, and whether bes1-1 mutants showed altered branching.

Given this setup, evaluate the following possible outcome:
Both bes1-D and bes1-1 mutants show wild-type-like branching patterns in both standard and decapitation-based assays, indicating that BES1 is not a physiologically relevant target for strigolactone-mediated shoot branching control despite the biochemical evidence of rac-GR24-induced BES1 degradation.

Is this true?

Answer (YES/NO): NO